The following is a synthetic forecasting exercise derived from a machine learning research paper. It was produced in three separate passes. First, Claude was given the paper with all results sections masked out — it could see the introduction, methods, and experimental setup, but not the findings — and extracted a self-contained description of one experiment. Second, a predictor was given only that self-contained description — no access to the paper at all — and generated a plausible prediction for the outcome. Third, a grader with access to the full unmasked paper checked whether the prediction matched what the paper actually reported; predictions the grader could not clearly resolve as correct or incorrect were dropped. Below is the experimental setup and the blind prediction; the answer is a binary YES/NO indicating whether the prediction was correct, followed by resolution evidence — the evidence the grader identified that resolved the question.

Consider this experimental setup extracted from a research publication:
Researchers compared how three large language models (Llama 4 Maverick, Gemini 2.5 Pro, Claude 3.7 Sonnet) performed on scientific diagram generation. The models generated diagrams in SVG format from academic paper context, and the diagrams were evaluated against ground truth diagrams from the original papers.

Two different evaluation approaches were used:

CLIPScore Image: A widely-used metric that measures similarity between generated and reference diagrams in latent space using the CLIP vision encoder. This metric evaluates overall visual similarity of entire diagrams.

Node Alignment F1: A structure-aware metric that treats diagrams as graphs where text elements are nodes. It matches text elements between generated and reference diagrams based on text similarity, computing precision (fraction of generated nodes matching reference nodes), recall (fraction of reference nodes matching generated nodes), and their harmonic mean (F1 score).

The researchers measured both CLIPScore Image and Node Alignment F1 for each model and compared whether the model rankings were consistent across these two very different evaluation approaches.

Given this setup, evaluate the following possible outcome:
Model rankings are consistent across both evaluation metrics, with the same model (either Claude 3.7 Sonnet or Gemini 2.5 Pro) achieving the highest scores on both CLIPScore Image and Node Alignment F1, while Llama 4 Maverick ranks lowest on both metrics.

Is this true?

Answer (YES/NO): NO